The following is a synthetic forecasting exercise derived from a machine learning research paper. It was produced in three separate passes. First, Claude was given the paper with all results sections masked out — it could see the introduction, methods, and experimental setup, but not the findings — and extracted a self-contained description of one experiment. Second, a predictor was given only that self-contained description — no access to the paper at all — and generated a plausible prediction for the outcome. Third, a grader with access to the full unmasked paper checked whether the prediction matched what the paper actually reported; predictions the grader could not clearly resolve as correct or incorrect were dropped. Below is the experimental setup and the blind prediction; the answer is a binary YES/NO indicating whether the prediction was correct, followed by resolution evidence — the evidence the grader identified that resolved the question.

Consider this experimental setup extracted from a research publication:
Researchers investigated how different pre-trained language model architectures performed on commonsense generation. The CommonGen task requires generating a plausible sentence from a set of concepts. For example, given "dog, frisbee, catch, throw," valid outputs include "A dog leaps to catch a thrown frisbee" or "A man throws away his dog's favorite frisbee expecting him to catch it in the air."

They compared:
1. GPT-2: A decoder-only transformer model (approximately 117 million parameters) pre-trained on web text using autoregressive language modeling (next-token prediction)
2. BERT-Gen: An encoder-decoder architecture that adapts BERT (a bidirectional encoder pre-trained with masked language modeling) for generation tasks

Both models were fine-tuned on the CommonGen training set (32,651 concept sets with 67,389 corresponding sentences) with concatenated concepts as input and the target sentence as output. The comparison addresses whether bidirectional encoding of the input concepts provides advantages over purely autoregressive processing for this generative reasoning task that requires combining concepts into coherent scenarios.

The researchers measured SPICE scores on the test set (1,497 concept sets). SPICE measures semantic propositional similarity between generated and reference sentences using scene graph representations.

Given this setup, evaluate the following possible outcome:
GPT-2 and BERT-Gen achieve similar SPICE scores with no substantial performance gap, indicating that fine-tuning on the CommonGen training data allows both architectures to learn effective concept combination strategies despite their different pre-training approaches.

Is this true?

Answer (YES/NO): NO